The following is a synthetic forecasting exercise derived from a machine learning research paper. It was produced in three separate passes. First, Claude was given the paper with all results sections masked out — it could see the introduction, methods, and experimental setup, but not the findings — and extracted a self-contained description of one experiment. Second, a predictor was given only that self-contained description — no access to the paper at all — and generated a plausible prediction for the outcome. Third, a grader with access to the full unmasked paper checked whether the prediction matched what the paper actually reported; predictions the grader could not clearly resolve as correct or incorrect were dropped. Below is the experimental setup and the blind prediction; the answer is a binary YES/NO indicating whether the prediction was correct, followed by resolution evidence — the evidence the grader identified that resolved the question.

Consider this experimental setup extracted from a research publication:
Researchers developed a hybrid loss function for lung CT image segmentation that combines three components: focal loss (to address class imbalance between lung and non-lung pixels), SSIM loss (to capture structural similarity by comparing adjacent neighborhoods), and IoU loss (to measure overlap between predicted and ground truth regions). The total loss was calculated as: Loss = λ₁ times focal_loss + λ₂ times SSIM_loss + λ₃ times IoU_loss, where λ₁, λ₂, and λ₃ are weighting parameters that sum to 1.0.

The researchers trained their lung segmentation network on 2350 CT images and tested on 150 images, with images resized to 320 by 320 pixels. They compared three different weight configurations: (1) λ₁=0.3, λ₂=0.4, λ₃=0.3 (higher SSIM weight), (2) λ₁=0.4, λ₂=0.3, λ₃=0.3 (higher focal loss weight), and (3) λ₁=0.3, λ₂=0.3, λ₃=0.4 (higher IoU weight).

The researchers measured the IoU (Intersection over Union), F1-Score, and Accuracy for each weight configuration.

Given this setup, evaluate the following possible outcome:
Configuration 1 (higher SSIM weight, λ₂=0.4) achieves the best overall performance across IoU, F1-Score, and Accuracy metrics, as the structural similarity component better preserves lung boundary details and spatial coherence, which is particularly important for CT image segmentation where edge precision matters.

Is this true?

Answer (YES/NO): YES